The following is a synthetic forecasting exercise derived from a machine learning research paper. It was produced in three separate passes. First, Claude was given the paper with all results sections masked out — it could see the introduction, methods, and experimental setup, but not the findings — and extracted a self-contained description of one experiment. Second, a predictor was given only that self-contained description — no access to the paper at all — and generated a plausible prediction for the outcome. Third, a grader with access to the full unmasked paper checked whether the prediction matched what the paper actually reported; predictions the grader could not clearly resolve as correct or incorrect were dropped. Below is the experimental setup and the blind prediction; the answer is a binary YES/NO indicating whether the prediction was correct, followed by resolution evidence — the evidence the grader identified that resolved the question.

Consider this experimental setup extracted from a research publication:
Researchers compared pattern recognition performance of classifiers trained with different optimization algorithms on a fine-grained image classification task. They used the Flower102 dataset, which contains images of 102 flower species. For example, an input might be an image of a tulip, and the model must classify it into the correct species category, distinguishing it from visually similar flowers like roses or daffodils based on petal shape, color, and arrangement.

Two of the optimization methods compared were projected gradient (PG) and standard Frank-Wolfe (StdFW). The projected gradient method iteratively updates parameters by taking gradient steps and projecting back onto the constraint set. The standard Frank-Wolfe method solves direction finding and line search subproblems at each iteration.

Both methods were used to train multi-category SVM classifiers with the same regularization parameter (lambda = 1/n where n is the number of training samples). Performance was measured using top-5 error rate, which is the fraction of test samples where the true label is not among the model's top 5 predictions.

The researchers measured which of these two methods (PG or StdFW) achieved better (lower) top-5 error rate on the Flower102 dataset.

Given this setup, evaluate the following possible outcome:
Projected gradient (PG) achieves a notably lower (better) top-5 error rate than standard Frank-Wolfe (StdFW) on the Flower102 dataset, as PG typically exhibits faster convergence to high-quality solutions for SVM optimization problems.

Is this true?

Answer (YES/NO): NO